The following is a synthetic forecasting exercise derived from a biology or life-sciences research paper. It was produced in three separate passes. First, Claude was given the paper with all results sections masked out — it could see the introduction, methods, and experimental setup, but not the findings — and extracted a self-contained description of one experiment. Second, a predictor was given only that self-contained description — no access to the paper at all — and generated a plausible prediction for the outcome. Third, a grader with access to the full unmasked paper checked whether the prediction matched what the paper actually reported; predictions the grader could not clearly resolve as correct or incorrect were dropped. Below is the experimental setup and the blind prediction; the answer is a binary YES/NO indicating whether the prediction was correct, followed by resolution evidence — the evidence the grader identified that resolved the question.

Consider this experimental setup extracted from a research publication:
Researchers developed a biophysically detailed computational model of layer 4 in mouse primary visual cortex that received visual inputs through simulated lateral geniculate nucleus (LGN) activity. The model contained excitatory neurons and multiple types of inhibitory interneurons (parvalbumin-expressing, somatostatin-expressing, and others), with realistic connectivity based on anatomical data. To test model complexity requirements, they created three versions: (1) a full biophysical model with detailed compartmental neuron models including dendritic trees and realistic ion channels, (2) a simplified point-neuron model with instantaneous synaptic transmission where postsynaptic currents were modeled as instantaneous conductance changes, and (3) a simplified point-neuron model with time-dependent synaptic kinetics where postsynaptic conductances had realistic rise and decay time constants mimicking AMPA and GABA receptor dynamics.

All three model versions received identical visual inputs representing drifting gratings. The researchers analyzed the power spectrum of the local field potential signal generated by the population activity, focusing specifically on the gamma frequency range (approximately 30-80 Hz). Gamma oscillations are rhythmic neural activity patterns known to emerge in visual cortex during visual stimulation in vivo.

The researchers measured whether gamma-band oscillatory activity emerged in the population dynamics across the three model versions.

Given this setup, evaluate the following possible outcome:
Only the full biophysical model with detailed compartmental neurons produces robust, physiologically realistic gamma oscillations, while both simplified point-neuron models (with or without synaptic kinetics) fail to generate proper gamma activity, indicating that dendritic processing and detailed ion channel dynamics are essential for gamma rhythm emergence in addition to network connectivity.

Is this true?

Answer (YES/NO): NO